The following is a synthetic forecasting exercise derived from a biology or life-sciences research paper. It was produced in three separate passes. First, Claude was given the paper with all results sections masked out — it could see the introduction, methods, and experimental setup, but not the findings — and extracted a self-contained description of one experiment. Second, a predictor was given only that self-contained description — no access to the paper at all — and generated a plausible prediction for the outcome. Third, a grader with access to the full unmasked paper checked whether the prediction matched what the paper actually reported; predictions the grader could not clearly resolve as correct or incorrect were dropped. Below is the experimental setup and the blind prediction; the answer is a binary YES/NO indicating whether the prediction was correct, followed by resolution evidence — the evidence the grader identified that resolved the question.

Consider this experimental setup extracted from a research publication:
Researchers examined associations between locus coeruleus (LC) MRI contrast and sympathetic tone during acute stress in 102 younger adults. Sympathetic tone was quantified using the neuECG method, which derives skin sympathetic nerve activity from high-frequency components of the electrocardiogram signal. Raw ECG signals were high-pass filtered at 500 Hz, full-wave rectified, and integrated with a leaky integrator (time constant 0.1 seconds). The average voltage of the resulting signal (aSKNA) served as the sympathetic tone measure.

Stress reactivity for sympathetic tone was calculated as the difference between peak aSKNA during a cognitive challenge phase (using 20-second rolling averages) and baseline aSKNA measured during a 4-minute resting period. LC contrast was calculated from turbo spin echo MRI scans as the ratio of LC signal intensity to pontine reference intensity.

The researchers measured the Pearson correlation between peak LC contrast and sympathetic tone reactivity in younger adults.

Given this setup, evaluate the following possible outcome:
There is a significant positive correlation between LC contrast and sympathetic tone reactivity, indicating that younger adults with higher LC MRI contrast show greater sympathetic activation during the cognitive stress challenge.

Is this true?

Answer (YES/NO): NO